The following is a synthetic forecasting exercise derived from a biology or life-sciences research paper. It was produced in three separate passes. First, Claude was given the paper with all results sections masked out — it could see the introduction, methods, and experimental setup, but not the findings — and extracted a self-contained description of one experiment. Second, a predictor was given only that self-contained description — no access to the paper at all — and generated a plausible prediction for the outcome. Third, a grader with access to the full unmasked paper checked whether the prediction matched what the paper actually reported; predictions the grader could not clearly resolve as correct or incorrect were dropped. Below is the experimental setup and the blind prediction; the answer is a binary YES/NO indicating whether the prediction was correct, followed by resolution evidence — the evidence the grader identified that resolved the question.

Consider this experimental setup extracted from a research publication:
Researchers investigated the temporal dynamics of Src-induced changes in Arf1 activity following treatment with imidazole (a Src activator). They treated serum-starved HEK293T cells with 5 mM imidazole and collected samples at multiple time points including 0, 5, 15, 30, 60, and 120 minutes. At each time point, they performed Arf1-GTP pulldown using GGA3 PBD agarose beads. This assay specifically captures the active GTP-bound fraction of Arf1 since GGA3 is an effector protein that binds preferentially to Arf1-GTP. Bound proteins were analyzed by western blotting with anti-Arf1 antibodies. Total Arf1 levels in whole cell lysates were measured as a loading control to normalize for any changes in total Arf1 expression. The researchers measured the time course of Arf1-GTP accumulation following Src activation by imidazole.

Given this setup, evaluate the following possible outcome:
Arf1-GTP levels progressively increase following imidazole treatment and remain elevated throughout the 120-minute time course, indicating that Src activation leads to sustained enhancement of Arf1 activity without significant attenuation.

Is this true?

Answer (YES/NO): NO